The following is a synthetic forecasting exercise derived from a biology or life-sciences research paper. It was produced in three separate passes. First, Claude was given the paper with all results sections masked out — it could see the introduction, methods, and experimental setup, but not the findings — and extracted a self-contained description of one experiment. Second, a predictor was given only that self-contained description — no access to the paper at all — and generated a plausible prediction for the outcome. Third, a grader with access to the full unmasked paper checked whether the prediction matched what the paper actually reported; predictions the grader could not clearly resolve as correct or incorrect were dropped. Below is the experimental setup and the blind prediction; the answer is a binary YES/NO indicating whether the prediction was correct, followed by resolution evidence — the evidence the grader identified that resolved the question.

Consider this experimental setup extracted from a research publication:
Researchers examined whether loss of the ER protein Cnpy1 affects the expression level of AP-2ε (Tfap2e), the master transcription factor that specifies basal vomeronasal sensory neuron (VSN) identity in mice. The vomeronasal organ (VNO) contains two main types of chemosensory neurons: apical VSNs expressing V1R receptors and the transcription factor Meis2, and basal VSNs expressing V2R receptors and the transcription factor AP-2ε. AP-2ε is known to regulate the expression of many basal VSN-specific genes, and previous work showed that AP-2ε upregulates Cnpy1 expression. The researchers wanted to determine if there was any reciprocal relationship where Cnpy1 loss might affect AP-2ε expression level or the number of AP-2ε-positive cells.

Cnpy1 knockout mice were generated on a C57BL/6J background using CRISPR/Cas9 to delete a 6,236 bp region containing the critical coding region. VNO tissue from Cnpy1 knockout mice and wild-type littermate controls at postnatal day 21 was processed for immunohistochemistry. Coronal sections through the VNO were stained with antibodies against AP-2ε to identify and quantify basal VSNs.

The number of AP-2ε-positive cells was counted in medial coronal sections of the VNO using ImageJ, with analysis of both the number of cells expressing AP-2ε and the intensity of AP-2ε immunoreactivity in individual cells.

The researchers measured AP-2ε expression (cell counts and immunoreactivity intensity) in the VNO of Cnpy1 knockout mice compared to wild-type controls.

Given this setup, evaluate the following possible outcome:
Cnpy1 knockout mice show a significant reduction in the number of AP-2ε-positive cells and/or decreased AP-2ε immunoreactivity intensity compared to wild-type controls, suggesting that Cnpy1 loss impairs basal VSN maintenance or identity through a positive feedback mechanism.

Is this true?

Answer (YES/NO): YES